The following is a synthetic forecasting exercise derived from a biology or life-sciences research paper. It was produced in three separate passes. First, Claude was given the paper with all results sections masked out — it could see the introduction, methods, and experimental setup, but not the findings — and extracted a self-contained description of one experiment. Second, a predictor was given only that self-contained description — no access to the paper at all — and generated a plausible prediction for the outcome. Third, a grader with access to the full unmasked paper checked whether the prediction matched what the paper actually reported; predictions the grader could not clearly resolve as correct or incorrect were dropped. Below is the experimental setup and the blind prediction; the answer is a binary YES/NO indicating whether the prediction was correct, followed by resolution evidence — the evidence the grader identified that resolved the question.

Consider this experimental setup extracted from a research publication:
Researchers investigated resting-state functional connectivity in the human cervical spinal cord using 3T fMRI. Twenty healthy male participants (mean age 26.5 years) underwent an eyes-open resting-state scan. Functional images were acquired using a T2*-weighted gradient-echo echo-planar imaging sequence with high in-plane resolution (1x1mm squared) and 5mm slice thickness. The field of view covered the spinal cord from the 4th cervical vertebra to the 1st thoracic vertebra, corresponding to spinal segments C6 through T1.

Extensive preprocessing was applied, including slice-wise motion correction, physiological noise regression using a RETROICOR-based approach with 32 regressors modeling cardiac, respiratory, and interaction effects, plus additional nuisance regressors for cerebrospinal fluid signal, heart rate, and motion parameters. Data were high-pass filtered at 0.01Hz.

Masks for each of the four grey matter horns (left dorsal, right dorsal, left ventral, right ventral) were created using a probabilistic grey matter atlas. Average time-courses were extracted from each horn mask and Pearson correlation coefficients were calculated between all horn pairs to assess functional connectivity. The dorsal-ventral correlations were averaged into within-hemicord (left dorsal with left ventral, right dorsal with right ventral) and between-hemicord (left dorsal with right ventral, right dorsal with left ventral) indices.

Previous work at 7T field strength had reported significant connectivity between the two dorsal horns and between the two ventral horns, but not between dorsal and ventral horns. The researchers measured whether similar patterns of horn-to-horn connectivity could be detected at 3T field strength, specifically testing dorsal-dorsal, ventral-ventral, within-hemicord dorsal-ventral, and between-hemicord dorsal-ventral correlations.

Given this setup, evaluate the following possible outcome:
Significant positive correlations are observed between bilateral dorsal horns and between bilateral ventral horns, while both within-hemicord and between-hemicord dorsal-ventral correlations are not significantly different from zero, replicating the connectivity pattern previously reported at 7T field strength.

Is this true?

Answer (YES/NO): NO